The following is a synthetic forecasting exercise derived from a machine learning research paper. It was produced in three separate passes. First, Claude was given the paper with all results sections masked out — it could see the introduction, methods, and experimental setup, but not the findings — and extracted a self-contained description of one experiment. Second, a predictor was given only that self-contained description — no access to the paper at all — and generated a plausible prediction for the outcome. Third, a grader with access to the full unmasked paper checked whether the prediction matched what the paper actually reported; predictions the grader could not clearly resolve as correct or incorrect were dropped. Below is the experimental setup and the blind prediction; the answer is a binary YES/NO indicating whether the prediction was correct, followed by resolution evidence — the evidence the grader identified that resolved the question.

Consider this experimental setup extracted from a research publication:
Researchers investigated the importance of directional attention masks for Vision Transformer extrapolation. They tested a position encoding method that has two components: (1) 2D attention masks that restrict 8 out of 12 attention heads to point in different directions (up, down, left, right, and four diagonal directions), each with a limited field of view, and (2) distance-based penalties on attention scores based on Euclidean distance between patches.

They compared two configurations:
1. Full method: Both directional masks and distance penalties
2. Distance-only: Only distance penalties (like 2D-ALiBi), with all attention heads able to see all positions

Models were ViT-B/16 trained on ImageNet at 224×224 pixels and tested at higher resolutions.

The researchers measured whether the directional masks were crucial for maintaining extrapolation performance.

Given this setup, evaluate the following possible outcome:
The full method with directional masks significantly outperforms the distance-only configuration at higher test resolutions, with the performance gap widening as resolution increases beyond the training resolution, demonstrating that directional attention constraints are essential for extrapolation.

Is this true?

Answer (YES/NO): YES